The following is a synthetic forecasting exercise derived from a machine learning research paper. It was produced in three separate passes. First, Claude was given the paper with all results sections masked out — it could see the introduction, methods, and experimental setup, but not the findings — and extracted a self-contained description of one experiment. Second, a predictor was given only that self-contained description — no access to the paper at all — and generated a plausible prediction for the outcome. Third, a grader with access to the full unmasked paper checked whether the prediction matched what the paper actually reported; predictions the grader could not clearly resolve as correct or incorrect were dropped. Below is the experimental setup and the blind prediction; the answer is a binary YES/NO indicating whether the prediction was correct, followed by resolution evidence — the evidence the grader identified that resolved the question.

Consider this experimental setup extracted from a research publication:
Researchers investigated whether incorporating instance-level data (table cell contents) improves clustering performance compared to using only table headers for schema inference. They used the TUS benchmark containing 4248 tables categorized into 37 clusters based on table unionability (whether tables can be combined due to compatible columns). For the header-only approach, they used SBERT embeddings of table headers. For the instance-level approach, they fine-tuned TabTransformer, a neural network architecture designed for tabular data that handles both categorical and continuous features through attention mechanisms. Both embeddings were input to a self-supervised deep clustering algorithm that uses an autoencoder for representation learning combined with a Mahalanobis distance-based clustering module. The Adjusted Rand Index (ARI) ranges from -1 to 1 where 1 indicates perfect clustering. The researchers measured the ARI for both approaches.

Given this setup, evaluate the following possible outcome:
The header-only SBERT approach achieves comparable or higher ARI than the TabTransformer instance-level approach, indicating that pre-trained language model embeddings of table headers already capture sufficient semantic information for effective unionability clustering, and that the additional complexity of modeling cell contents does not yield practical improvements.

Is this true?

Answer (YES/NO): YES